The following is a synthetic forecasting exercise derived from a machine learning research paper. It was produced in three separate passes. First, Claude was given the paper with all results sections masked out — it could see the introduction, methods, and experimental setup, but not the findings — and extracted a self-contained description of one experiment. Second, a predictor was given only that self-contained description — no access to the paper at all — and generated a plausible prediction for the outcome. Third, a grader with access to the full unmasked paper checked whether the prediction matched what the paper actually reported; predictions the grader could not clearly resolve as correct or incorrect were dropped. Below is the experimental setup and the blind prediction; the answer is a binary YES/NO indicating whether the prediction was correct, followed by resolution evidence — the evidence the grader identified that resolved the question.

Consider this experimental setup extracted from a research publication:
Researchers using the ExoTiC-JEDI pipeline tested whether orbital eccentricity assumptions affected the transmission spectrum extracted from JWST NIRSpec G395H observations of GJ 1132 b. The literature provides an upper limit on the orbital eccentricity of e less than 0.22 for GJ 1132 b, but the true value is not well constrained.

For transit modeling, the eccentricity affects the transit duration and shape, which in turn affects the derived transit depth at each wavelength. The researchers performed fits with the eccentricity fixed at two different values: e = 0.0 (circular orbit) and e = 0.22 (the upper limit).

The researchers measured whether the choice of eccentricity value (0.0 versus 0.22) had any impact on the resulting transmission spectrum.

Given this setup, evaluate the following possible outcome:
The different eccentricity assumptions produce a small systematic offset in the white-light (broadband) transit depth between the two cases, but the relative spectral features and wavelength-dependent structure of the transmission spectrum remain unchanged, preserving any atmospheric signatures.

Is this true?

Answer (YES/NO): NO